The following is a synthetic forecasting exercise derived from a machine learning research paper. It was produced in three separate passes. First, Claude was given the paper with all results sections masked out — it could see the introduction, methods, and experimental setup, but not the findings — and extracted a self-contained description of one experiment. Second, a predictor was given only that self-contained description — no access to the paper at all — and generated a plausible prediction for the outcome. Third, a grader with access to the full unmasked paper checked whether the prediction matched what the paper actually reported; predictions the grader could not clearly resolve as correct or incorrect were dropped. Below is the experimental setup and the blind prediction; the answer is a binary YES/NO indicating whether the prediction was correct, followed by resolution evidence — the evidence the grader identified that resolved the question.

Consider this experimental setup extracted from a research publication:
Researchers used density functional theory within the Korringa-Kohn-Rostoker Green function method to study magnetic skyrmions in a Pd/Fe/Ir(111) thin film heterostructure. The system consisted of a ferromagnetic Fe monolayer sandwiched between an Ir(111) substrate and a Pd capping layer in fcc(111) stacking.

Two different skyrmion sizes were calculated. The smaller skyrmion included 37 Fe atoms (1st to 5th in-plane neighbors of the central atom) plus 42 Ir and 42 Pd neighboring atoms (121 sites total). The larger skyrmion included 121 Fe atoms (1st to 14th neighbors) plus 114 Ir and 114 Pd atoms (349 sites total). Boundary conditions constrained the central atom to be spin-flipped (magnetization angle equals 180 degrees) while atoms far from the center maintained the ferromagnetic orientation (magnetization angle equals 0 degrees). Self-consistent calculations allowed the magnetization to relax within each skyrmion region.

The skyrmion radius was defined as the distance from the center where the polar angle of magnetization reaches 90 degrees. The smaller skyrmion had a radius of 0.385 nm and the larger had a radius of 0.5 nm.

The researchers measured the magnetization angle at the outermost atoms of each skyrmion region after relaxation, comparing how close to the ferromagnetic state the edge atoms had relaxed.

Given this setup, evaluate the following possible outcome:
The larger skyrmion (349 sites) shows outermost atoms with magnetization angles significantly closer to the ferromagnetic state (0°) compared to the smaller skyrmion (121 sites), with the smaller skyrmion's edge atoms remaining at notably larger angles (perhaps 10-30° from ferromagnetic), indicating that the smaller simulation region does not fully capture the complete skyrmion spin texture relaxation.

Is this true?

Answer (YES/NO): YES